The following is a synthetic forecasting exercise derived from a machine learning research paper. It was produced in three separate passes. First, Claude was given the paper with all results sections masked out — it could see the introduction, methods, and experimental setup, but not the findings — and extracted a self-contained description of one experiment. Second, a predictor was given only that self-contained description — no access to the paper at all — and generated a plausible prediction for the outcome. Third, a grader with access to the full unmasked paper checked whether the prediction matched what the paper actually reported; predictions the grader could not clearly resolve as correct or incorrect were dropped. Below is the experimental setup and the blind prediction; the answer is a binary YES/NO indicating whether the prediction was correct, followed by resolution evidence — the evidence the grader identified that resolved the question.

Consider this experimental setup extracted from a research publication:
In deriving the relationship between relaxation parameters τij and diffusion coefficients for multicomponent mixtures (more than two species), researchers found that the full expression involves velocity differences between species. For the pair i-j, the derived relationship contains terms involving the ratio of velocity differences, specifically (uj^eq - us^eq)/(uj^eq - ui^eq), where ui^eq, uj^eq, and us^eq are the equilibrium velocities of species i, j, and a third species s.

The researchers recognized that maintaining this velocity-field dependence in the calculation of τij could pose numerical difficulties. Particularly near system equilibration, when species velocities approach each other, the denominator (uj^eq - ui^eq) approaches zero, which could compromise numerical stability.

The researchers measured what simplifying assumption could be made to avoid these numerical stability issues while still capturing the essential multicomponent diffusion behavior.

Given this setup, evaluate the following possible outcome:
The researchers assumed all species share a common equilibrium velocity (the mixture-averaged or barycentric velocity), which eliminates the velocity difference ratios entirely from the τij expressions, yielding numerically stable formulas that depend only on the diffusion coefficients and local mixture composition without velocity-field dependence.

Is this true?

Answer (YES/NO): NO